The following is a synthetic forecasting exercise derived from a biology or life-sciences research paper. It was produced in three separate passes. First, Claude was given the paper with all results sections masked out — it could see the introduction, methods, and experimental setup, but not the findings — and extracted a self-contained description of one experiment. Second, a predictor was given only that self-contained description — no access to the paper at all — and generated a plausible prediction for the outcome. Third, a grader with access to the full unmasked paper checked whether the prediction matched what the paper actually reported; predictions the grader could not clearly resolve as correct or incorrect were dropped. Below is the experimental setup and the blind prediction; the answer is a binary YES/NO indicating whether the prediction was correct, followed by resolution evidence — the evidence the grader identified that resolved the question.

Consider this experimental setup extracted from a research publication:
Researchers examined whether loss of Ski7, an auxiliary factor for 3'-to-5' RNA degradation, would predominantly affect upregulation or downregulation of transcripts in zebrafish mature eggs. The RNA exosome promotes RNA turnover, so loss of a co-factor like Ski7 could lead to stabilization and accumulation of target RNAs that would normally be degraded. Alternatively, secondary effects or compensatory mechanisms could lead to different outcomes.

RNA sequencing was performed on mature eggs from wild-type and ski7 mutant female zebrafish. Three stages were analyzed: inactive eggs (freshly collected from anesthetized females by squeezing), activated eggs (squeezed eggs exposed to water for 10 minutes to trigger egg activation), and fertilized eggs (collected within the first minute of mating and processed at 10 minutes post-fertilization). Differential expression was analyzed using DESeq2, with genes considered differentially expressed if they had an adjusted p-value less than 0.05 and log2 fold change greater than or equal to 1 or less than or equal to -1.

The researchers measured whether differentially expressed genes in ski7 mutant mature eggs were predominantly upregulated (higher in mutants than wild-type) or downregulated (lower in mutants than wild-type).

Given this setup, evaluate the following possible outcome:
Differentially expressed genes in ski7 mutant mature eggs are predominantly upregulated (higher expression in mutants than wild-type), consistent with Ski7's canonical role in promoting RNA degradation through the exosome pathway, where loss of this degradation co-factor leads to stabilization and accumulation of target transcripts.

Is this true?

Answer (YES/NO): YES